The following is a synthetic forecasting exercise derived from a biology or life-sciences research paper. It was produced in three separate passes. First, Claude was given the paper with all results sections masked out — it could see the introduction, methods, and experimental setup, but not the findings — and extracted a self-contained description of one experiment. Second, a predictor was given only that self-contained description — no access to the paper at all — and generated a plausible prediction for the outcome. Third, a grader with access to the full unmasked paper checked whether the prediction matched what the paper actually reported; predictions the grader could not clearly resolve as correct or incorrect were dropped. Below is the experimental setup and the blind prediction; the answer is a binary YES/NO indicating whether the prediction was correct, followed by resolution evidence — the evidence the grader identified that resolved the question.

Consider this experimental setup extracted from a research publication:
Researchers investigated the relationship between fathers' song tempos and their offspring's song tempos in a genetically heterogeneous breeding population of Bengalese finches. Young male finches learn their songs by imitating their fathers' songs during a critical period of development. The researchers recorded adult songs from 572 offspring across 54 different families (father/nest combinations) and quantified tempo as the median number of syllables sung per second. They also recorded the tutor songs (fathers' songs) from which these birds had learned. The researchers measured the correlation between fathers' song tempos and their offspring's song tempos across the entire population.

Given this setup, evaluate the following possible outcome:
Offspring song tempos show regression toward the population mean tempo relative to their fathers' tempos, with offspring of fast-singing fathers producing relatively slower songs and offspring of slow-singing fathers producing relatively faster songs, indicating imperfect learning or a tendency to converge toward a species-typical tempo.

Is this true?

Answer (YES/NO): NO